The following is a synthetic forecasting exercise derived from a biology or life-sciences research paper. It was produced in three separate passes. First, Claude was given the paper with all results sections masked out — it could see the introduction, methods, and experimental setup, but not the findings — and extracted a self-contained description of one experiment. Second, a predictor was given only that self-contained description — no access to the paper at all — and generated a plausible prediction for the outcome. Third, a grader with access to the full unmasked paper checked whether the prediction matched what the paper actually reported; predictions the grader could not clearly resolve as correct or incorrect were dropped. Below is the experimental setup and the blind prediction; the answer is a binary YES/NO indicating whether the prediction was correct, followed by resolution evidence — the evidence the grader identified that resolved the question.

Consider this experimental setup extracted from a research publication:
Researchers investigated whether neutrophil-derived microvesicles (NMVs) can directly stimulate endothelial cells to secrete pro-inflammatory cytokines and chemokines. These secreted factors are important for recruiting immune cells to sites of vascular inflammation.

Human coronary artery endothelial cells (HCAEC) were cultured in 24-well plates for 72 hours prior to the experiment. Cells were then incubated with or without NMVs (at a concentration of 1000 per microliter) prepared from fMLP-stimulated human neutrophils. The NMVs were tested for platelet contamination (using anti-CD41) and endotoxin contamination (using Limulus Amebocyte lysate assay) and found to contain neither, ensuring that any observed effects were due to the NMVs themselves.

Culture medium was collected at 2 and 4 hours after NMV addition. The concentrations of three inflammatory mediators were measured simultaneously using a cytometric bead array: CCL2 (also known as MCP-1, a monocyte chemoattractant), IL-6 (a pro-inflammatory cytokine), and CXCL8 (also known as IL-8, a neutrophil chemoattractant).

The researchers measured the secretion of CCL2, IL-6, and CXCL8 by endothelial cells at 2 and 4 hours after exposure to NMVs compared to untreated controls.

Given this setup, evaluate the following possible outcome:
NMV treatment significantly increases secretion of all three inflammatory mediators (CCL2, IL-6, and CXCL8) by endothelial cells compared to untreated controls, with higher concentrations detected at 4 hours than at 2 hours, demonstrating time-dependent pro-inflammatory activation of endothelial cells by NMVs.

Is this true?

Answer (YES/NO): NO